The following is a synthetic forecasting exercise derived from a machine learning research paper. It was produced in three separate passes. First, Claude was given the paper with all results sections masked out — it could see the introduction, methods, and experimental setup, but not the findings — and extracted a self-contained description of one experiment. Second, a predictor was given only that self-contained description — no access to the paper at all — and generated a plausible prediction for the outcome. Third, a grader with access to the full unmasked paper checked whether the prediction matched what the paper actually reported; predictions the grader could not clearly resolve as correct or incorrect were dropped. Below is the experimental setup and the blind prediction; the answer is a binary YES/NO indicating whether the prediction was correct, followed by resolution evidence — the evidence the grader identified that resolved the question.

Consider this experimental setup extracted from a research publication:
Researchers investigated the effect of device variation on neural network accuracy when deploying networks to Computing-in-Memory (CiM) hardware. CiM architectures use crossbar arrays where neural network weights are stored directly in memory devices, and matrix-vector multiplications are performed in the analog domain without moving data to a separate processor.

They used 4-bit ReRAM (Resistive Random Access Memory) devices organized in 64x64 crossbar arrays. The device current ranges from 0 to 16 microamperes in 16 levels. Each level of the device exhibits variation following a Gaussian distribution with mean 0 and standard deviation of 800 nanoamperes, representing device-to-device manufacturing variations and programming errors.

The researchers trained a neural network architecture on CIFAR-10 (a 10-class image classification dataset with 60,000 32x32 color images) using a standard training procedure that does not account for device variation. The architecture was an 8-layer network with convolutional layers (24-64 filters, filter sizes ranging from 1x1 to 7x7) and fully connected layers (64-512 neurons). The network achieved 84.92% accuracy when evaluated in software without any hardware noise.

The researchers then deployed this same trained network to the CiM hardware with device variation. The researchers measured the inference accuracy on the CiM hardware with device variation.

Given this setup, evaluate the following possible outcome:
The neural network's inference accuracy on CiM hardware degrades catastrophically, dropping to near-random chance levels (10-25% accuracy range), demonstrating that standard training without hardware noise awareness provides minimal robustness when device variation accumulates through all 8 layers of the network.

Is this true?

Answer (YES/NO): NO